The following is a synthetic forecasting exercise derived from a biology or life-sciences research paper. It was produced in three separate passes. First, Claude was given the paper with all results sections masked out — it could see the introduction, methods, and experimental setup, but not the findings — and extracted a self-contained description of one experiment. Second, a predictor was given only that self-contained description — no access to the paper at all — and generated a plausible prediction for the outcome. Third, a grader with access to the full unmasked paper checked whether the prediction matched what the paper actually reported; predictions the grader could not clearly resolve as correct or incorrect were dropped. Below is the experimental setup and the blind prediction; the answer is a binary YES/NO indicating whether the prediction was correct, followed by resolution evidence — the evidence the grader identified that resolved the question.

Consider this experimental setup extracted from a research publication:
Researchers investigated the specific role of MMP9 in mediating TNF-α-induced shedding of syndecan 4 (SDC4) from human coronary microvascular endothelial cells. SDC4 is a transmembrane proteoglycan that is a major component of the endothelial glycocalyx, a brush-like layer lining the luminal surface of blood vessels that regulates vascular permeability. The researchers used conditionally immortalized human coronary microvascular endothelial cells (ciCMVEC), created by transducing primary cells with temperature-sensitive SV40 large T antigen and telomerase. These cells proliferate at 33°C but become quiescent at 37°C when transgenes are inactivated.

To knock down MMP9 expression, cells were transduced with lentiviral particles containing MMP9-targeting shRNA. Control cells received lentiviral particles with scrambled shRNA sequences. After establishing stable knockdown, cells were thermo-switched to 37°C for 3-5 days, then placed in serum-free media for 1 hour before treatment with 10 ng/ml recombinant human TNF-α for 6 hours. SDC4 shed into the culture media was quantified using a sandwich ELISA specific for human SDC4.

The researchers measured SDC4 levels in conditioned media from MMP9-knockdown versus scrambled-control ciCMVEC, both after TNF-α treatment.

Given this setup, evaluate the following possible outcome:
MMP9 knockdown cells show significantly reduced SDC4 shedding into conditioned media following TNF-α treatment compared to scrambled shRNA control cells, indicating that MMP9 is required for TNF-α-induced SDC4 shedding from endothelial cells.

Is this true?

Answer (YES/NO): YES